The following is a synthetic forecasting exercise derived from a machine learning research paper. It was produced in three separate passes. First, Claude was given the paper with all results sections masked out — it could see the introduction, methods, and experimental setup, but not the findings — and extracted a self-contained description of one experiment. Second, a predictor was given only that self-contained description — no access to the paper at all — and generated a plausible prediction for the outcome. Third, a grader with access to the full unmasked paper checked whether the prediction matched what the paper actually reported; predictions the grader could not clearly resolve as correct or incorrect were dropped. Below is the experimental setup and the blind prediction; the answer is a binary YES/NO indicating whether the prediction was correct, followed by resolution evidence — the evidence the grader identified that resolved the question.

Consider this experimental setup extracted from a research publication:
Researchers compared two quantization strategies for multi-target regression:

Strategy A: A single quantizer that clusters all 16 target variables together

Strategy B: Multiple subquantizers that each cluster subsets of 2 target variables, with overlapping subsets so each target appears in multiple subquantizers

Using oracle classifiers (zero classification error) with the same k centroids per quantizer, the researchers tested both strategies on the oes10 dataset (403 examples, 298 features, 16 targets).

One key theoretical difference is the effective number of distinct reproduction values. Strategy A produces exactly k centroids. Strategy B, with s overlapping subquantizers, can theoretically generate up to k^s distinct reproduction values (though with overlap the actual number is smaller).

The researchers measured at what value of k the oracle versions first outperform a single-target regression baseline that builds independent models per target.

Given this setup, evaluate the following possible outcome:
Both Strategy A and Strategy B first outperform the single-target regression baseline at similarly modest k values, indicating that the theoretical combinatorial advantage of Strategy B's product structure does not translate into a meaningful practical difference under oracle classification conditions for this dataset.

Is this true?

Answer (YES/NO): NO